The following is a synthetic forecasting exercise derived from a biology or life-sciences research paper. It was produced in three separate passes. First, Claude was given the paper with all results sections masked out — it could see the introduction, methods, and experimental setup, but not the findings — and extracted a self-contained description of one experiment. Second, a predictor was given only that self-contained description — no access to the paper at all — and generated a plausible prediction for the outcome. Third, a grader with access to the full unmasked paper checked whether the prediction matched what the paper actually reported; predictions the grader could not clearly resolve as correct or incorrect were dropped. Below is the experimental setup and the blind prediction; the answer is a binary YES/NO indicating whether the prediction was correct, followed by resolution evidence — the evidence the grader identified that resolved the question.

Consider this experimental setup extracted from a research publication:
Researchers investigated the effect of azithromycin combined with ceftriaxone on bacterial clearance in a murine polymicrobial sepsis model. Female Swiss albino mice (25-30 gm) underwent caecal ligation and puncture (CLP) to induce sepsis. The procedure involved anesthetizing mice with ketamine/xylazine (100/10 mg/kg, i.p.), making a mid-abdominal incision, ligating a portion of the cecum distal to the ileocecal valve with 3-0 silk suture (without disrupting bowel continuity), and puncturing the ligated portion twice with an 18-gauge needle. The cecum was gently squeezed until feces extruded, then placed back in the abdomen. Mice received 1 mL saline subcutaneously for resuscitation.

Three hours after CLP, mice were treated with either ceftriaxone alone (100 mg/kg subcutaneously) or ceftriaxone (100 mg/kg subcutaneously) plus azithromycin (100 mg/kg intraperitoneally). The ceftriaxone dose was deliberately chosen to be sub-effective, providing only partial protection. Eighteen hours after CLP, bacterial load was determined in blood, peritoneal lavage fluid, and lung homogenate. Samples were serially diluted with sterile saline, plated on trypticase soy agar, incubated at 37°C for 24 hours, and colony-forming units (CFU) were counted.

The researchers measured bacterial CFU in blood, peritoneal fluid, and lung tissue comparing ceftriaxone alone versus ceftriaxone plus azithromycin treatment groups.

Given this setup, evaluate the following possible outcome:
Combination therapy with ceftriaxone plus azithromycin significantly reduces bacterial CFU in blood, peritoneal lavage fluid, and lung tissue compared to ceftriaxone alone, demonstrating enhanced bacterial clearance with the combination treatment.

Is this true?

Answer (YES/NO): NO